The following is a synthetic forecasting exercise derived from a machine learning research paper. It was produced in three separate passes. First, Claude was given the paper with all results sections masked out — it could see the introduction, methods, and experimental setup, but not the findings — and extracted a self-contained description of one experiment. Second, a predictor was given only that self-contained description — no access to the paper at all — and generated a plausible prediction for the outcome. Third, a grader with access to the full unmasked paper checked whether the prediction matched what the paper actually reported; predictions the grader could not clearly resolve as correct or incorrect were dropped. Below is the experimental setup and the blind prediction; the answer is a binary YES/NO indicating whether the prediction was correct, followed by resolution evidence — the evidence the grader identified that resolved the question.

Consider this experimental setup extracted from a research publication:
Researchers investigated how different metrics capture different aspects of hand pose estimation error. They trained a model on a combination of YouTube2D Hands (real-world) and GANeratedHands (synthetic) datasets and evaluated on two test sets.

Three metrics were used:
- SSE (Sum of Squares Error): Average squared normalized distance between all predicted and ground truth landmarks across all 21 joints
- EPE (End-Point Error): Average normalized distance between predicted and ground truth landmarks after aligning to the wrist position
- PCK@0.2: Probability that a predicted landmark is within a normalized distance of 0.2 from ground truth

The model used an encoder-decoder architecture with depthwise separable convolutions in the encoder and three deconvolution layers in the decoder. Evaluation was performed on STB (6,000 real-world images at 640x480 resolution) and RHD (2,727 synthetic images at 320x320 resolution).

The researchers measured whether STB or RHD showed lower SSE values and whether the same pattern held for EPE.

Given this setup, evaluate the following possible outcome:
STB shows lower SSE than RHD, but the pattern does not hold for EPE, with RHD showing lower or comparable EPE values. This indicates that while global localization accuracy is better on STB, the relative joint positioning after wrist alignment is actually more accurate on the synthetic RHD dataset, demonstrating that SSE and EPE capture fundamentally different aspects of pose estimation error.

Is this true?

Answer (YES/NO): YES